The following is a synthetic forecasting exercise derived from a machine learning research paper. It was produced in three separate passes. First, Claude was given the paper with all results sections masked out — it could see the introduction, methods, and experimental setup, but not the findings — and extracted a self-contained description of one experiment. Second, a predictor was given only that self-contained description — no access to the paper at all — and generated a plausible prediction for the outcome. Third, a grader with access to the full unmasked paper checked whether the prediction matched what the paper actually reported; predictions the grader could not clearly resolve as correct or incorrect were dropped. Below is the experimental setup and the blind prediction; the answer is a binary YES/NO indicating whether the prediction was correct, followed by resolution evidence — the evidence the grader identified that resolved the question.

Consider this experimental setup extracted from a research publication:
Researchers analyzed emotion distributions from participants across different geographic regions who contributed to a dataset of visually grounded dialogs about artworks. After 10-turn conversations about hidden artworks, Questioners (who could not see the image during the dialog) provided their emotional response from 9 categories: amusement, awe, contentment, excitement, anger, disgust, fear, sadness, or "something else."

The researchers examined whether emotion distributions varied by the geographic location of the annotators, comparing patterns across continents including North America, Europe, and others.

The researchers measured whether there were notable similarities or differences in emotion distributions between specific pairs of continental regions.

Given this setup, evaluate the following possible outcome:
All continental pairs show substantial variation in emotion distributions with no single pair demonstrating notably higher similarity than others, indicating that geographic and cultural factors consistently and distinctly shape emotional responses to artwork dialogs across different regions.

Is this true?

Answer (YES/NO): NO